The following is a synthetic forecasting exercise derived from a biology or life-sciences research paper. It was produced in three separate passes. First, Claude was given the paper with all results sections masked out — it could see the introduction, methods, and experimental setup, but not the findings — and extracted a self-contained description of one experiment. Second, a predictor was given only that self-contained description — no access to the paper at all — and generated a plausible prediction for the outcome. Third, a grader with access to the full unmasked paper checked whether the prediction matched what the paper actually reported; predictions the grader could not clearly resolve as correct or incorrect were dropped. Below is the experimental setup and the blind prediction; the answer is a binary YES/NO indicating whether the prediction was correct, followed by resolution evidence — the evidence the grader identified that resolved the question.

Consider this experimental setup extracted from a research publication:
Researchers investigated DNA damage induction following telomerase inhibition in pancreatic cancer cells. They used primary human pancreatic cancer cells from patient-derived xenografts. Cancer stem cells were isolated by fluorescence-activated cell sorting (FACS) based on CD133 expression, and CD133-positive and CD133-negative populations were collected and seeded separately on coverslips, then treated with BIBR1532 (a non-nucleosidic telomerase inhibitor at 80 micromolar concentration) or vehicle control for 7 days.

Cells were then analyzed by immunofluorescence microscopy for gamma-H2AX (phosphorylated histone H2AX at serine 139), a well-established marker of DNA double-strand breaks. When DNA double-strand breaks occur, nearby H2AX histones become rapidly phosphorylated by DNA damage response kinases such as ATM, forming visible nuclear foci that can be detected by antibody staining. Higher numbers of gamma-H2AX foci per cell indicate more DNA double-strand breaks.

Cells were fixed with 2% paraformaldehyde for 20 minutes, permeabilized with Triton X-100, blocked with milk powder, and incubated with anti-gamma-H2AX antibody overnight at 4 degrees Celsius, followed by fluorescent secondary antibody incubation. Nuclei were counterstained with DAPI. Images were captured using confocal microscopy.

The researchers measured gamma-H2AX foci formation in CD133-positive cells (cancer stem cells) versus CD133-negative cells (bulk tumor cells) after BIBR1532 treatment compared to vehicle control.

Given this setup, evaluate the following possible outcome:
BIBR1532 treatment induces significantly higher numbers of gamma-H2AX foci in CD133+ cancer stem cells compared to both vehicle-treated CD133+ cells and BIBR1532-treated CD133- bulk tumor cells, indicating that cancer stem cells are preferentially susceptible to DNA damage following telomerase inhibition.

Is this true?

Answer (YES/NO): YES